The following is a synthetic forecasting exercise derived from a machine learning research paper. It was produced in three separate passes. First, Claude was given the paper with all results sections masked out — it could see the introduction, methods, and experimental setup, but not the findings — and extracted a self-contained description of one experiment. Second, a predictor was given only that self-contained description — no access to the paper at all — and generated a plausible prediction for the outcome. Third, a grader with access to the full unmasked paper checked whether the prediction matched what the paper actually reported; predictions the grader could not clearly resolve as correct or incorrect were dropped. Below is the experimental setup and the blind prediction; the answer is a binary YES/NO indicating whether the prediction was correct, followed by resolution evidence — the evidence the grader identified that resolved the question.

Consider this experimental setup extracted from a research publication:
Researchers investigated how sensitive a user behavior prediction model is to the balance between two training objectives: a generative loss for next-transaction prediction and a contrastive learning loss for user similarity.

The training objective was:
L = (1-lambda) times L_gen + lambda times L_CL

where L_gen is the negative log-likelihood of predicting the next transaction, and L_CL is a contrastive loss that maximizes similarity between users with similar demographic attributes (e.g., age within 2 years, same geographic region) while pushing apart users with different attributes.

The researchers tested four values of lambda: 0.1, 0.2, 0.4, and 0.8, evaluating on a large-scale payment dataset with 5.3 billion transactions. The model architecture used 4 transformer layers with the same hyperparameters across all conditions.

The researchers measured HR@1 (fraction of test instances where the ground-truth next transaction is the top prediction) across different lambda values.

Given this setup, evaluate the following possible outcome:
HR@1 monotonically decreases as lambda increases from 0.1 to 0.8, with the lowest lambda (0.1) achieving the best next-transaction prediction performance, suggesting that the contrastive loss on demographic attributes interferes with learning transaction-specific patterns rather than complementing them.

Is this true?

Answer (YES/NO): YES